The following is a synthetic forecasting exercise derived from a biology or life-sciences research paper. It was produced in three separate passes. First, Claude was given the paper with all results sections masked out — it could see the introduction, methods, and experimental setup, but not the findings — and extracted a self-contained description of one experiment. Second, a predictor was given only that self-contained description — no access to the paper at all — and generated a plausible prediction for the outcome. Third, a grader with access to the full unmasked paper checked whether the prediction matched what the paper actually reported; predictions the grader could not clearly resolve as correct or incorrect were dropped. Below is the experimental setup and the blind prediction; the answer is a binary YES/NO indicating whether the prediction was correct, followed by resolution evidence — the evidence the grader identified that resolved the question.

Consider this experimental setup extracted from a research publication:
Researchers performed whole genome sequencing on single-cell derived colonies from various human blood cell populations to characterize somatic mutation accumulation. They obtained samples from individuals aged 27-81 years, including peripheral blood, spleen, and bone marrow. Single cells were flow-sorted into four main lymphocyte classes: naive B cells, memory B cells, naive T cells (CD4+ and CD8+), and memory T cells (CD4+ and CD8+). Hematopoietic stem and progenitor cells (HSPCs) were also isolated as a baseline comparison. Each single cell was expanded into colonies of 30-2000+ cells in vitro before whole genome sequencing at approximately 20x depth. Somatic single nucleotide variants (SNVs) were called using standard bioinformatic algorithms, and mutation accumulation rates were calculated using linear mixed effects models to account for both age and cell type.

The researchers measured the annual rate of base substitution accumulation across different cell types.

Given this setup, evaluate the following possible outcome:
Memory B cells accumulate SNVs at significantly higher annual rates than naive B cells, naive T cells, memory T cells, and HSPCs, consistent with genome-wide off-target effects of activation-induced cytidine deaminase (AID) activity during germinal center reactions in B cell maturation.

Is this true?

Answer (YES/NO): NO